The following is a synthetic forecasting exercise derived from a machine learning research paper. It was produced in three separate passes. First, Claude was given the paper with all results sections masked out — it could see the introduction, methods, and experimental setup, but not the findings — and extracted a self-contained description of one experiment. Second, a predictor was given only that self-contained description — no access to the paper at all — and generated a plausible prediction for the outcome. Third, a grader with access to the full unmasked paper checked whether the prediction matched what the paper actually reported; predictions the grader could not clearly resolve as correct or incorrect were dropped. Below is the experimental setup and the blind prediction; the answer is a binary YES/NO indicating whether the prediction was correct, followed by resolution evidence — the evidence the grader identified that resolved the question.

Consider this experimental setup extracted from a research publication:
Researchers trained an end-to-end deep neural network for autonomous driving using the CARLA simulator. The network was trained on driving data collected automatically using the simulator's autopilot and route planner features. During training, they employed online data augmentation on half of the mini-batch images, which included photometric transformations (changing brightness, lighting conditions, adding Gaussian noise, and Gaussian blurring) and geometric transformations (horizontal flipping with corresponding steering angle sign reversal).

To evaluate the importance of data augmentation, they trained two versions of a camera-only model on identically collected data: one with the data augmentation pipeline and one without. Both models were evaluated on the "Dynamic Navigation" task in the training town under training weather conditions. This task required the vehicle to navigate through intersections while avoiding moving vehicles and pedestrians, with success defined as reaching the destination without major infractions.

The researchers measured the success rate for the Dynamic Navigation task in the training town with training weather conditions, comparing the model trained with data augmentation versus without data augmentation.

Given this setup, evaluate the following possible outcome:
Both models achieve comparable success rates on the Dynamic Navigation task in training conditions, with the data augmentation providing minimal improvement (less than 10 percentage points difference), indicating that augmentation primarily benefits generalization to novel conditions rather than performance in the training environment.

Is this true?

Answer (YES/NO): NO